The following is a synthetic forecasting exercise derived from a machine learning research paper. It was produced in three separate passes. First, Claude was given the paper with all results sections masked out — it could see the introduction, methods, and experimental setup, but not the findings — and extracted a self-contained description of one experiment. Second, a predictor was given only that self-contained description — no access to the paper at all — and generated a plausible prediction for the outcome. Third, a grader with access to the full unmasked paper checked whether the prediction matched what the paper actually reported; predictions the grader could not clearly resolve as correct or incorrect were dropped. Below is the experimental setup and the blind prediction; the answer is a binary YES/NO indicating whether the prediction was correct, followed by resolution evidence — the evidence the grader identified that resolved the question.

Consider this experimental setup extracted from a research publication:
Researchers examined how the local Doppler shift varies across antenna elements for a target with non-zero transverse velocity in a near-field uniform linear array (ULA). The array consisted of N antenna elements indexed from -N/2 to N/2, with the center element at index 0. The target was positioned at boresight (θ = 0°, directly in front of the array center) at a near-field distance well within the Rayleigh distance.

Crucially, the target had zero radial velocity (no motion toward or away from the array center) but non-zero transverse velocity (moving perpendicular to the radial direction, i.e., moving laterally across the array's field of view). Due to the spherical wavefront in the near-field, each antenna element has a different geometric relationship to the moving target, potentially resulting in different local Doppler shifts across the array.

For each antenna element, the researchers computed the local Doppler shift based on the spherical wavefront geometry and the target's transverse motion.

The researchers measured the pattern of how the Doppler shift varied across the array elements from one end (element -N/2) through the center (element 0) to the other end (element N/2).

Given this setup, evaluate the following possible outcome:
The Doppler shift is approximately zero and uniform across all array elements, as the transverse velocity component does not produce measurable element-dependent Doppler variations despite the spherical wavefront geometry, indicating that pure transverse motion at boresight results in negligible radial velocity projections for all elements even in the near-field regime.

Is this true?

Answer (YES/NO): NO